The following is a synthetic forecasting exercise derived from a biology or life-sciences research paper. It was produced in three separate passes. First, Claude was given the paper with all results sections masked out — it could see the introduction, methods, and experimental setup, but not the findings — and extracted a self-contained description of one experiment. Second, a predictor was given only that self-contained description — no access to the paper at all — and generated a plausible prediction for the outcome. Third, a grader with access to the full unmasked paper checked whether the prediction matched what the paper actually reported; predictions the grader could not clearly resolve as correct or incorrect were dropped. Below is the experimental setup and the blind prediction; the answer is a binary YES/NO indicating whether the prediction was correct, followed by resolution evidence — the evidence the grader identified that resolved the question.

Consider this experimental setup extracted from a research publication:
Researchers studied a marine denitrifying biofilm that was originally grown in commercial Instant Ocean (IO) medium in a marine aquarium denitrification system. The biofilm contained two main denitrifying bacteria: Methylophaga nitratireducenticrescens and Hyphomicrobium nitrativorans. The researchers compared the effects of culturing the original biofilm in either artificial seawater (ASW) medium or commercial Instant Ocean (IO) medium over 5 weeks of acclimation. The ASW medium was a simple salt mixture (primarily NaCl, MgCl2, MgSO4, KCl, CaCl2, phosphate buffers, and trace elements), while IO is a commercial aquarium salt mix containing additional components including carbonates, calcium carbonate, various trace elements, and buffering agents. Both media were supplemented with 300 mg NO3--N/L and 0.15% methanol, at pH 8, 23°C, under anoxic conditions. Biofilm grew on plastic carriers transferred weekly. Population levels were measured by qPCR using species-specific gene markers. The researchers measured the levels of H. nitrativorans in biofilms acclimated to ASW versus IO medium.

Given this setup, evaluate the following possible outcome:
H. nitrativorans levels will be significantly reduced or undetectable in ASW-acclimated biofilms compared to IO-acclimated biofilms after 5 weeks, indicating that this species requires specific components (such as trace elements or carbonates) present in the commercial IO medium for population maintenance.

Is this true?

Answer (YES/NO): YES